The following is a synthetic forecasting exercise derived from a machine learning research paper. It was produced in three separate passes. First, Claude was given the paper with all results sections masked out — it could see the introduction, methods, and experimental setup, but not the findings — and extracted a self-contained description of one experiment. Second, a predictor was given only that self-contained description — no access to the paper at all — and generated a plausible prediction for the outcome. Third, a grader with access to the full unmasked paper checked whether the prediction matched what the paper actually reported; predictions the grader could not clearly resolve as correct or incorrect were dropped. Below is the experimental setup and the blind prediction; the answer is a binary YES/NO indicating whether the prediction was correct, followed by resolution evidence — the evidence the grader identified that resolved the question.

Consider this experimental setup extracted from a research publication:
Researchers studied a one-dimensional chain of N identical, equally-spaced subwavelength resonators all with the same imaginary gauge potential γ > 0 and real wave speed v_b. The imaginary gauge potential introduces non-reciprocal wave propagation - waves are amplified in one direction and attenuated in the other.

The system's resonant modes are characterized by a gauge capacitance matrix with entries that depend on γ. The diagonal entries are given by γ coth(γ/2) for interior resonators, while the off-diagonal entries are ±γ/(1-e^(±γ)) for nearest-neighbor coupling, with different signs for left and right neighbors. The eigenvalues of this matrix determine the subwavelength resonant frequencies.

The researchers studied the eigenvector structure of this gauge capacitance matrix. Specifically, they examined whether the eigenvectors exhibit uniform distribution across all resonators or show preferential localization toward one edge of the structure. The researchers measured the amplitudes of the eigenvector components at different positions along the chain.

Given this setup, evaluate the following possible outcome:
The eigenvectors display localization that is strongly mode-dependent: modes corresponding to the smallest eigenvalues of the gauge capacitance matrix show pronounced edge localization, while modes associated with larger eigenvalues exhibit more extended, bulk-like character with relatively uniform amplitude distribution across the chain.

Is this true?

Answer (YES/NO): NO